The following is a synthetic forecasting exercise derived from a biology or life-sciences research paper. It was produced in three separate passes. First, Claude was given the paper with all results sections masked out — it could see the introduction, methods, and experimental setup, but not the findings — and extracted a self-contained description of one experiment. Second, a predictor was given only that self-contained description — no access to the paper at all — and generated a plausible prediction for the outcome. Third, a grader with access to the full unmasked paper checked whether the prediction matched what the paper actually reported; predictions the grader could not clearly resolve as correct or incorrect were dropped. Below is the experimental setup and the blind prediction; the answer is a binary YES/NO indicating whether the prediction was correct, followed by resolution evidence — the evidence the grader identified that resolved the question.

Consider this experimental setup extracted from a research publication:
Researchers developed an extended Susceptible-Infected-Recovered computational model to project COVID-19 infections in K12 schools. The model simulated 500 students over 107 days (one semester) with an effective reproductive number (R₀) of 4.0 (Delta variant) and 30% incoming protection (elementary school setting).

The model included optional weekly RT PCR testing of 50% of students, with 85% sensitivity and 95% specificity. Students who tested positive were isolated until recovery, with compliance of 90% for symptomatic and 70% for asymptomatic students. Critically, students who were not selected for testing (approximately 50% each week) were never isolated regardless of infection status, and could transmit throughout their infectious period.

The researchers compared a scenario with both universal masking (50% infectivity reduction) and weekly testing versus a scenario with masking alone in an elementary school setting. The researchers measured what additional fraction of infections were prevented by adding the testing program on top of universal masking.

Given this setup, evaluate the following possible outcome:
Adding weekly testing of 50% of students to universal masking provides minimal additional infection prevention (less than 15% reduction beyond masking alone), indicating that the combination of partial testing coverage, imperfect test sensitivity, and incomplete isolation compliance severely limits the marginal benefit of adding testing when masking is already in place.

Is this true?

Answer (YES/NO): NO